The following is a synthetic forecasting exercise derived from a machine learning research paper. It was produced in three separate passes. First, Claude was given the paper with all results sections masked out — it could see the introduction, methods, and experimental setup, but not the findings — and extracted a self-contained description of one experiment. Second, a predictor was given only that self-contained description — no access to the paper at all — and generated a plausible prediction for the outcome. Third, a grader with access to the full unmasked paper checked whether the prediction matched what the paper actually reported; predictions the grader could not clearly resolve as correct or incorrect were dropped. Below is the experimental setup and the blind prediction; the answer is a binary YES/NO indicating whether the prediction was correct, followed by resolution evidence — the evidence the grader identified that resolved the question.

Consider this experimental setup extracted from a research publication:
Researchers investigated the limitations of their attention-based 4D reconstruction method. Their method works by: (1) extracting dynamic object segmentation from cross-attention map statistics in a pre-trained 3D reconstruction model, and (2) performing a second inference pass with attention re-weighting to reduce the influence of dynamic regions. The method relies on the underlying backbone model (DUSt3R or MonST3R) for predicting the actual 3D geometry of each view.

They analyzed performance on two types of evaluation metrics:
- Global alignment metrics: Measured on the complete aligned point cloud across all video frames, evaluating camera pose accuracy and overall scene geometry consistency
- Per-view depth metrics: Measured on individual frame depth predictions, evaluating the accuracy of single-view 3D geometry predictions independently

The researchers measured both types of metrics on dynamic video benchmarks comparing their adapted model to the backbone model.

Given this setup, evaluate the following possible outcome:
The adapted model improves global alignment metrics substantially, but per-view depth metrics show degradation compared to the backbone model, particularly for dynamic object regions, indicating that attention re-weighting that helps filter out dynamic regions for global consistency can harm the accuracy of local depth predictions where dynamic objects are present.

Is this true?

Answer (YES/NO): NO